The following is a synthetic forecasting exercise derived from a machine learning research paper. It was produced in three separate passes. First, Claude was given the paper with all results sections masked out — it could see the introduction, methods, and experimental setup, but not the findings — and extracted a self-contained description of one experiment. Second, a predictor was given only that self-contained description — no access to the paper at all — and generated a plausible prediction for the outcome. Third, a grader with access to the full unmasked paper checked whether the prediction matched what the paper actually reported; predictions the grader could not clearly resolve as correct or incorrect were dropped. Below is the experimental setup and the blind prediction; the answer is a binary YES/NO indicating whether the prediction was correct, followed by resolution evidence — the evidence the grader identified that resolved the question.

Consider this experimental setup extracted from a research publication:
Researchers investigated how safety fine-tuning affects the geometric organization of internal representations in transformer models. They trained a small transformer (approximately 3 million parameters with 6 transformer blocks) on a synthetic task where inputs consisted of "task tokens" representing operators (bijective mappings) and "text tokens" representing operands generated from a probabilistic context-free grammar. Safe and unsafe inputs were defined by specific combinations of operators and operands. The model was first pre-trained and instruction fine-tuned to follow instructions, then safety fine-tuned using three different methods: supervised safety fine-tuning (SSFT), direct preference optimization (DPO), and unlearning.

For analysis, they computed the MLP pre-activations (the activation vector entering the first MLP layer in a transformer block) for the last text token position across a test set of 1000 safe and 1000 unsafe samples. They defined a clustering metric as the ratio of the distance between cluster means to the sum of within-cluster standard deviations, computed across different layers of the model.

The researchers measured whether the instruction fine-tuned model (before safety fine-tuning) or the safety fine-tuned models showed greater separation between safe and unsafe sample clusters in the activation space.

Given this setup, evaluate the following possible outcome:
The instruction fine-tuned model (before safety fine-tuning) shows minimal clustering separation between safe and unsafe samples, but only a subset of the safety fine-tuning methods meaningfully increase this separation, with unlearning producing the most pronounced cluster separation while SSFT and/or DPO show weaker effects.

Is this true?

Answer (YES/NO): NO